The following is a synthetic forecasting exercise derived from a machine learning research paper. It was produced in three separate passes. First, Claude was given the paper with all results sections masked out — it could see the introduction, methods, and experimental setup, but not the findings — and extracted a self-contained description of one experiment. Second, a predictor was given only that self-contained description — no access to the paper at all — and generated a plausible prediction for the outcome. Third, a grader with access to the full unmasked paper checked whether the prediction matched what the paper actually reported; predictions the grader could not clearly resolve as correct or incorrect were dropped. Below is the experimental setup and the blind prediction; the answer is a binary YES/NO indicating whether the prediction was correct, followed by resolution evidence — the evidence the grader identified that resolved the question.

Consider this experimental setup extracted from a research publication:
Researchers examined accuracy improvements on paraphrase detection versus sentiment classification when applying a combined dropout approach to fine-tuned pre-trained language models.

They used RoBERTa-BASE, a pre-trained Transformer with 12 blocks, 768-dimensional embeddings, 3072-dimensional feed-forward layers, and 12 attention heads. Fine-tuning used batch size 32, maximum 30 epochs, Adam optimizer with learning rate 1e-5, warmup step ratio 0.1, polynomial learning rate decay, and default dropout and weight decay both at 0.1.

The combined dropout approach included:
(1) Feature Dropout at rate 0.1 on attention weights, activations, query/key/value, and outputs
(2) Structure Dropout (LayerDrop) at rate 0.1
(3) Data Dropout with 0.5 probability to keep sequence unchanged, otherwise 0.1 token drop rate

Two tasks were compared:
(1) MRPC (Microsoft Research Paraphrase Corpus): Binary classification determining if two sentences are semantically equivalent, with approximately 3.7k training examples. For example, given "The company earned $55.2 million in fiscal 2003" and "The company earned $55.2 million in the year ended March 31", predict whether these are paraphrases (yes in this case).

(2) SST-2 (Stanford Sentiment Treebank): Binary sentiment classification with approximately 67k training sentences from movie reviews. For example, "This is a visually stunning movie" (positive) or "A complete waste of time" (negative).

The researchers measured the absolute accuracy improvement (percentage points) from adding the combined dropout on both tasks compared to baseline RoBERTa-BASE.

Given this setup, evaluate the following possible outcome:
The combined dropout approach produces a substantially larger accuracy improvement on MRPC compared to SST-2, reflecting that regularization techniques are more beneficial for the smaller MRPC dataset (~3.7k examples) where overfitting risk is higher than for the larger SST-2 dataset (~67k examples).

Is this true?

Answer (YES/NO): YES